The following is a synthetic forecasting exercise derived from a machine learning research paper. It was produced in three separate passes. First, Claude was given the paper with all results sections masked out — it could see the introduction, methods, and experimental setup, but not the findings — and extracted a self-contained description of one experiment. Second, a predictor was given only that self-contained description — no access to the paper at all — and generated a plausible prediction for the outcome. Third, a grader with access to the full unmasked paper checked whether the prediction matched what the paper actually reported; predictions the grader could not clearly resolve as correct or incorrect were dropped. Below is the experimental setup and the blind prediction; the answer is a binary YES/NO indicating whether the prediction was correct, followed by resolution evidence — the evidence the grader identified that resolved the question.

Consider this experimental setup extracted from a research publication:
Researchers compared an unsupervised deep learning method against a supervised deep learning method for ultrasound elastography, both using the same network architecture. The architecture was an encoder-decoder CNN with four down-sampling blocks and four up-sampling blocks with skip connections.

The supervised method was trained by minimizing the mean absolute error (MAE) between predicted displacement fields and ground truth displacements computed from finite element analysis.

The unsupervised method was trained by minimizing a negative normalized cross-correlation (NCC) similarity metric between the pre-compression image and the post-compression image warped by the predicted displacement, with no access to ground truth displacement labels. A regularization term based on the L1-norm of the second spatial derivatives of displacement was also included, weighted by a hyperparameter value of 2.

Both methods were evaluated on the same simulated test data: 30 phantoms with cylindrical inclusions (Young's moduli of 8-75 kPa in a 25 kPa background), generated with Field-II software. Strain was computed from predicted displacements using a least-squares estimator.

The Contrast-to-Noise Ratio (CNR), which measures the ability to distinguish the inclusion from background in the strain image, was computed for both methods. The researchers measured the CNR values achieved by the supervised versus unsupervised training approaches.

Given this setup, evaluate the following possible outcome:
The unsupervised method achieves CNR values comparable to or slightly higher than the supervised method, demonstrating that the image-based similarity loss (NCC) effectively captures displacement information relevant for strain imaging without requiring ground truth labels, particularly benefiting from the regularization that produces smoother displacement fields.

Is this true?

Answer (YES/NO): NO